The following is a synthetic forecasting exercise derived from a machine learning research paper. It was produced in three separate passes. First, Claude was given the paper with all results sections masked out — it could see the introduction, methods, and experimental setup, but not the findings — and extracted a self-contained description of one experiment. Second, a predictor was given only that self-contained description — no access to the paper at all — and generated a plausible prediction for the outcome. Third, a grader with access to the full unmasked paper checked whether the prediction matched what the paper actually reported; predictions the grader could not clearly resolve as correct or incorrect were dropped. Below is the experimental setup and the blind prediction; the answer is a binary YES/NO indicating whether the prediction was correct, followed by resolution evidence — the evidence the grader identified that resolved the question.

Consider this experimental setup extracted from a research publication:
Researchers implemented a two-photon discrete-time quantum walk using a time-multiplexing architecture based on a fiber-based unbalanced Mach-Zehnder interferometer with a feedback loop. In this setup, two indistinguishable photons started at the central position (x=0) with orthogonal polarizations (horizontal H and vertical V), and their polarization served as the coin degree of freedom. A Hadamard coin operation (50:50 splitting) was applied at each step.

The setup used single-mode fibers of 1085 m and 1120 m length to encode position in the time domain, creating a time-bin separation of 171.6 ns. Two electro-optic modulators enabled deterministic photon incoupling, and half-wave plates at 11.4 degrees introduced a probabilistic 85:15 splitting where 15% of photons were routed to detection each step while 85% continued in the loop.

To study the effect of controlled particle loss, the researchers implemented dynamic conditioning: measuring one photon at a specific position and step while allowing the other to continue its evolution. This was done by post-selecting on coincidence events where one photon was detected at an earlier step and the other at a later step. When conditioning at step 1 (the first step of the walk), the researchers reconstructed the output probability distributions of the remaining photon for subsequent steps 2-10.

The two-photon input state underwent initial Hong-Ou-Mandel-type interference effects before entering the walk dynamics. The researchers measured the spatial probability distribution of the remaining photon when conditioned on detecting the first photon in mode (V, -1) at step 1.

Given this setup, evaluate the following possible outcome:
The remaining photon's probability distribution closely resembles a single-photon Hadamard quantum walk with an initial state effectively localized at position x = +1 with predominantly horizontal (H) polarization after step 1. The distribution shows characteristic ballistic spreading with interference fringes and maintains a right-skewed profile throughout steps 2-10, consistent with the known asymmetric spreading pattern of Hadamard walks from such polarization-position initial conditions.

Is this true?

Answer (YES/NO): NO